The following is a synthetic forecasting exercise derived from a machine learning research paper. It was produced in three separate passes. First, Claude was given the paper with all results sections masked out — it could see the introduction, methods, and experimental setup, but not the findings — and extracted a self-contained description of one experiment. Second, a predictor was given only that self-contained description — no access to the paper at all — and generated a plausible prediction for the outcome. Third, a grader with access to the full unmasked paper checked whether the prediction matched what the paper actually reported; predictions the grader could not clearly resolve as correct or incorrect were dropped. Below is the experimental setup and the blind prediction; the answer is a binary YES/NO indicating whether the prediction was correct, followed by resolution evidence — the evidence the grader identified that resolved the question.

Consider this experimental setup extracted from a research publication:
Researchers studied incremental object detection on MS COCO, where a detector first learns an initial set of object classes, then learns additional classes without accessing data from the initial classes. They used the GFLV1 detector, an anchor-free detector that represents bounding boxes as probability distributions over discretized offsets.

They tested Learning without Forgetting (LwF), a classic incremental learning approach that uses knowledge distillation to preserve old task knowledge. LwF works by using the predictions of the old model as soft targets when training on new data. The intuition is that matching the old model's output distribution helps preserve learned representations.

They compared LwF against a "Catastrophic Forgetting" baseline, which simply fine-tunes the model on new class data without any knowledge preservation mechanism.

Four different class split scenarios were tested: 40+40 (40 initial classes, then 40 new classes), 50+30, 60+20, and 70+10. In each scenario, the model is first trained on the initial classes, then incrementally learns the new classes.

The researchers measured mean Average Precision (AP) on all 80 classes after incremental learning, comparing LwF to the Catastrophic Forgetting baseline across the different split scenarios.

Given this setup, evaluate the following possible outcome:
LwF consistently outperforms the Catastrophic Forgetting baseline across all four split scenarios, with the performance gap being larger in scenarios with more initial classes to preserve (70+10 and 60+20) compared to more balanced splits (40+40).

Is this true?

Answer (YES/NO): NO